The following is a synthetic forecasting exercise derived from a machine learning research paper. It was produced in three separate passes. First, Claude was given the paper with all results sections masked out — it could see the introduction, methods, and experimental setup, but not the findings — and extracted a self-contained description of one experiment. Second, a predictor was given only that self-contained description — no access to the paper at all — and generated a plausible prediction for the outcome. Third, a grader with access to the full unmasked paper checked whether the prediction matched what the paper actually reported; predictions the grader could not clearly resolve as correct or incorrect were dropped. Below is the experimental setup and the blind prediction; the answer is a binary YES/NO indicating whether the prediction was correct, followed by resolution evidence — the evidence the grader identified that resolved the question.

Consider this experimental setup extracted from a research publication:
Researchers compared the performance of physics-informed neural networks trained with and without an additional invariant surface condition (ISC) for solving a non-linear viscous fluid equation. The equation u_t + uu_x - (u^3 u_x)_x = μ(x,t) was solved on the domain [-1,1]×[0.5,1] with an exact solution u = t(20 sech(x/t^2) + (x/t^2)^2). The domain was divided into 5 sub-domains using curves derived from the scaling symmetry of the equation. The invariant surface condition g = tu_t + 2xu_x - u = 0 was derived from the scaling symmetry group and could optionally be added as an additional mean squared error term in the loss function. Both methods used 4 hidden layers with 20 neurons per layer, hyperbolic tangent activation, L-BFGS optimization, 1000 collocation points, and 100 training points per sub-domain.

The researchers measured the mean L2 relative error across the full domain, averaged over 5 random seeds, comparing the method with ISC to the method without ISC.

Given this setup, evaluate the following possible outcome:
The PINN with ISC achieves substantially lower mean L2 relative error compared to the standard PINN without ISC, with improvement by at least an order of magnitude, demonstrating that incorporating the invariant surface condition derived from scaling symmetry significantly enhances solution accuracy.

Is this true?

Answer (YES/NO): YES